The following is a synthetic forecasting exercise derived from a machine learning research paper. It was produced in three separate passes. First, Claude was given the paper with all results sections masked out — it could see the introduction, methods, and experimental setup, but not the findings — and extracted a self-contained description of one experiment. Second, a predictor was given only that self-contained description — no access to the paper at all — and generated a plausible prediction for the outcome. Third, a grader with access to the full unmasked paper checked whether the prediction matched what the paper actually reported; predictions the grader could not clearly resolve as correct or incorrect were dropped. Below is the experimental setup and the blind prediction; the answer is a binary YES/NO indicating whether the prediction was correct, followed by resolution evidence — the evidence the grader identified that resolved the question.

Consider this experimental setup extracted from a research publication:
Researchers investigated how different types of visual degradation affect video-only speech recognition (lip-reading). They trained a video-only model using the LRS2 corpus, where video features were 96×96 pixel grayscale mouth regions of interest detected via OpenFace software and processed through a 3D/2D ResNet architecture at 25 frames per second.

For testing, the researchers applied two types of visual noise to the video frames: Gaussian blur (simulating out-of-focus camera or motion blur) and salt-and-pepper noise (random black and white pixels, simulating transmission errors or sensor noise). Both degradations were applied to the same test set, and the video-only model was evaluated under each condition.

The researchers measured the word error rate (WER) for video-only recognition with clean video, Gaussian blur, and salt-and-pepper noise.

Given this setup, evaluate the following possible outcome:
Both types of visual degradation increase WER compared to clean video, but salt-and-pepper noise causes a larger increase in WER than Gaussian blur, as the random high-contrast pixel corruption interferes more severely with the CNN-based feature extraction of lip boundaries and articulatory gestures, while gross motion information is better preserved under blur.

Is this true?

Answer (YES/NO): YES